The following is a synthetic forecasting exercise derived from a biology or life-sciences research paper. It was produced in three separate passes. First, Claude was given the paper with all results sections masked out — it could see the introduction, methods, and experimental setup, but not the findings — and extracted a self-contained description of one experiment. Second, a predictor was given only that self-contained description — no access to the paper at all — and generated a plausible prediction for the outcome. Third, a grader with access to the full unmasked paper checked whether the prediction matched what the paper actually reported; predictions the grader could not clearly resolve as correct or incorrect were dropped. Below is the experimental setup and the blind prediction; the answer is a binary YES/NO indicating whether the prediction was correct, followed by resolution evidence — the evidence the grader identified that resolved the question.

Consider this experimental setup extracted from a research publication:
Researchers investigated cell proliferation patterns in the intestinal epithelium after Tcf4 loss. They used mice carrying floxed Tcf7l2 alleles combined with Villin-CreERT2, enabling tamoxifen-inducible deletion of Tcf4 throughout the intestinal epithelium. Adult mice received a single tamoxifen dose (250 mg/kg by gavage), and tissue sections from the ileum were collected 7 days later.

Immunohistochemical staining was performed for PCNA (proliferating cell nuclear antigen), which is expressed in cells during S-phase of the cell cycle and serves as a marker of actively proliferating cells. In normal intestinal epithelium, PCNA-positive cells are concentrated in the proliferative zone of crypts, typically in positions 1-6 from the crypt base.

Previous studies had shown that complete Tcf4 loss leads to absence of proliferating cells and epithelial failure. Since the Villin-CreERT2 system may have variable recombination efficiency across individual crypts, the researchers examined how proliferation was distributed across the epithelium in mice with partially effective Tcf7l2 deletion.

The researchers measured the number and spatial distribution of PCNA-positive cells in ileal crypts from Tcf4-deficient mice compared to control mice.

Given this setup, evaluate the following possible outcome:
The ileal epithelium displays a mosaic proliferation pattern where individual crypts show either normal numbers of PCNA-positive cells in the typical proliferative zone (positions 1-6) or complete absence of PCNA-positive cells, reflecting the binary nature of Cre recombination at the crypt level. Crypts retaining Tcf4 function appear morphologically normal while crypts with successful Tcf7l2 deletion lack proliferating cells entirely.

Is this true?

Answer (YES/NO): NO